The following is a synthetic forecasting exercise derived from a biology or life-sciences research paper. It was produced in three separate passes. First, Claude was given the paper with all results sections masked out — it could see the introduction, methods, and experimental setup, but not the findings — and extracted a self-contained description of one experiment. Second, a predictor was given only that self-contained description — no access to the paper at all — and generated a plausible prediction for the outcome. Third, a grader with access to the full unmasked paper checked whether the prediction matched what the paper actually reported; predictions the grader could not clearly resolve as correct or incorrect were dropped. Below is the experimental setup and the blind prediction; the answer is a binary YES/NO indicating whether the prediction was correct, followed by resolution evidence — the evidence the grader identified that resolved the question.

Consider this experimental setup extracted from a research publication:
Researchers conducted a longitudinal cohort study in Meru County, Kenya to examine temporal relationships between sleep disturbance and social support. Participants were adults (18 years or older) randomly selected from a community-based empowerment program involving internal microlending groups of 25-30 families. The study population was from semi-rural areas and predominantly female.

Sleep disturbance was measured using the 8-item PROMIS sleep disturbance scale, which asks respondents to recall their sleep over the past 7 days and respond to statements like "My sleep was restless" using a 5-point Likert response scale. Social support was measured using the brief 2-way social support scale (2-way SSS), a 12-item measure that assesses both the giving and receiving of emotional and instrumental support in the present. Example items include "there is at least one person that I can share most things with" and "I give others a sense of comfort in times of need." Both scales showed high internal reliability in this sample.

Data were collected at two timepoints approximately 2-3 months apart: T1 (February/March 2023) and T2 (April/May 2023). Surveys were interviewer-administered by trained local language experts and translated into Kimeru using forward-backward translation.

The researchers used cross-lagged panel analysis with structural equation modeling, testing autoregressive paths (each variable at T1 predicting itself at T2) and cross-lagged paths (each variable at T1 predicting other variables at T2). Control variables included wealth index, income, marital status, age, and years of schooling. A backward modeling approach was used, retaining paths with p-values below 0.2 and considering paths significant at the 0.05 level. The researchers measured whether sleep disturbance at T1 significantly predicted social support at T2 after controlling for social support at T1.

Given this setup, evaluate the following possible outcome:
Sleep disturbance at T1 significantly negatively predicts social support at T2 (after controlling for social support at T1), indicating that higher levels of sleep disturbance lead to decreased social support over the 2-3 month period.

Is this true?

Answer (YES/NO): YES